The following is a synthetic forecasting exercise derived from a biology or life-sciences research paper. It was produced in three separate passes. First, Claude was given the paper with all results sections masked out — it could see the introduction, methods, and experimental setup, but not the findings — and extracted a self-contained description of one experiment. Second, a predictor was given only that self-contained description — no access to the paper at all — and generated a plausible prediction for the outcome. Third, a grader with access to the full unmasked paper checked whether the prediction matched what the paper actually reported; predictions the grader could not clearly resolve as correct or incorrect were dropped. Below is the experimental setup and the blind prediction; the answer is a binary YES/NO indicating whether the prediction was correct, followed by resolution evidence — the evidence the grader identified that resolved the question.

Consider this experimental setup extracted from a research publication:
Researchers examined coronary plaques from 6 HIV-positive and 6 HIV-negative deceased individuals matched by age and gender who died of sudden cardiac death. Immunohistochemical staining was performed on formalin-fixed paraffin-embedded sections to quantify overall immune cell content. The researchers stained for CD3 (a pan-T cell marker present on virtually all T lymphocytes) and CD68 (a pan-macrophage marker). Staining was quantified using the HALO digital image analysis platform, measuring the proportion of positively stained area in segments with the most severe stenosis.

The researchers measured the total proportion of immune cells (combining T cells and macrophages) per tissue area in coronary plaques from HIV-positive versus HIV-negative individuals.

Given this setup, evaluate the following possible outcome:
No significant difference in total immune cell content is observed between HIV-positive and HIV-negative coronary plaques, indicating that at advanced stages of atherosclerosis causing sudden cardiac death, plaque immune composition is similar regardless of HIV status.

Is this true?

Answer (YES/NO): NO